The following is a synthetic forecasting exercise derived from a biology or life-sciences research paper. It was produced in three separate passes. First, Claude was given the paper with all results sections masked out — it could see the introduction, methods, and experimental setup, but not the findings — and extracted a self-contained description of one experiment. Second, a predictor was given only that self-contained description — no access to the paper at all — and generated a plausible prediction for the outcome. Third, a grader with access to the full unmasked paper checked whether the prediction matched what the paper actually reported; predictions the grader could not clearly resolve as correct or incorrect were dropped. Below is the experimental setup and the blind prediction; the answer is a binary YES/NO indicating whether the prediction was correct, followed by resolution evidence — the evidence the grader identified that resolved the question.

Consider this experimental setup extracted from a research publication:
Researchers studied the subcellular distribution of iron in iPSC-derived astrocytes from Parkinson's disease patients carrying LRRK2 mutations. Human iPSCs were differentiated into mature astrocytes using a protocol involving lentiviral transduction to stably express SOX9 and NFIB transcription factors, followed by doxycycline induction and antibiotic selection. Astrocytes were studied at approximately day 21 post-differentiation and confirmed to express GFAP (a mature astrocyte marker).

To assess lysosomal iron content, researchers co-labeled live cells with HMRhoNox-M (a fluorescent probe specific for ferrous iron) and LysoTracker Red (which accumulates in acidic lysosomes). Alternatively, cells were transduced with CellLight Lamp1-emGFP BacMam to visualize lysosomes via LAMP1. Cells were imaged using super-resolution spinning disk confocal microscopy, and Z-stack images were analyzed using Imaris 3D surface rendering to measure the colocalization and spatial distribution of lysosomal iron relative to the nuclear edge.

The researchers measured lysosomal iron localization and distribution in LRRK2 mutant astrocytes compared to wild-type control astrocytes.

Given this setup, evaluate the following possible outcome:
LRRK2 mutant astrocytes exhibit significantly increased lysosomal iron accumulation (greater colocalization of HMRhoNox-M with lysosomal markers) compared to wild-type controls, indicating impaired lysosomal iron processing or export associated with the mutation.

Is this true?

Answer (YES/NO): YES